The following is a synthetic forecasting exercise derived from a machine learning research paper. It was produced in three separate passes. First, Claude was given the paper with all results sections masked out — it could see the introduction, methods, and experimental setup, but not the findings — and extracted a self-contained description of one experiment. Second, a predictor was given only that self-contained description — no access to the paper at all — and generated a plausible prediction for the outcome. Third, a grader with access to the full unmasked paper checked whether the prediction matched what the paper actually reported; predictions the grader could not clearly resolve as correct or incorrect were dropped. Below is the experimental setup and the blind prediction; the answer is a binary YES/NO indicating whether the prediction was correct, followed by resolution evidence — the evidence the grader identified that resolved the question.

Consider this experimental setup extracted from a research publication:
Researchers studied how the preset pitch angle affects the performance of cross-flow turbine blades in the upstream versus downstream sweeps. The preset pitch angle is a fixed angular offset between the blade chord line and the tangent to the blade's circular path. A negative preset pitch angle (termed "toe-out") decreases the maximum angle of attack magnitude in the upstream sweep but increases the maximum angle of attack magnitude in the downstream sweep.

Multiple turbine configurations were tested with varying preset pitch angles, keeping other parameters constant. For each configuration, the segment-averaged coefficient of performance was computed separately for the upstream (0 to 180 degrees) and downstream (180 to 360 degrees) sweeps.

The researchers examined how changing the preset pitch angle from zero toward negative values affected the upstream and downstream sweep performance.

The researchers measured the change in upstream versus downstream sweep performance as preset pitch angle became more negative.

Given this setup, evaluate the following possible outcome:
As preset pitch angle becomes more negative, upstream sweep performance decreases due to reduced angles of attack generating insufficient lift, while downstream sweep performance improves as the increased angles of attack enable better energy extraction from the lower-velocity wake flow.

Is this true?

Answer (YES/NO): NO